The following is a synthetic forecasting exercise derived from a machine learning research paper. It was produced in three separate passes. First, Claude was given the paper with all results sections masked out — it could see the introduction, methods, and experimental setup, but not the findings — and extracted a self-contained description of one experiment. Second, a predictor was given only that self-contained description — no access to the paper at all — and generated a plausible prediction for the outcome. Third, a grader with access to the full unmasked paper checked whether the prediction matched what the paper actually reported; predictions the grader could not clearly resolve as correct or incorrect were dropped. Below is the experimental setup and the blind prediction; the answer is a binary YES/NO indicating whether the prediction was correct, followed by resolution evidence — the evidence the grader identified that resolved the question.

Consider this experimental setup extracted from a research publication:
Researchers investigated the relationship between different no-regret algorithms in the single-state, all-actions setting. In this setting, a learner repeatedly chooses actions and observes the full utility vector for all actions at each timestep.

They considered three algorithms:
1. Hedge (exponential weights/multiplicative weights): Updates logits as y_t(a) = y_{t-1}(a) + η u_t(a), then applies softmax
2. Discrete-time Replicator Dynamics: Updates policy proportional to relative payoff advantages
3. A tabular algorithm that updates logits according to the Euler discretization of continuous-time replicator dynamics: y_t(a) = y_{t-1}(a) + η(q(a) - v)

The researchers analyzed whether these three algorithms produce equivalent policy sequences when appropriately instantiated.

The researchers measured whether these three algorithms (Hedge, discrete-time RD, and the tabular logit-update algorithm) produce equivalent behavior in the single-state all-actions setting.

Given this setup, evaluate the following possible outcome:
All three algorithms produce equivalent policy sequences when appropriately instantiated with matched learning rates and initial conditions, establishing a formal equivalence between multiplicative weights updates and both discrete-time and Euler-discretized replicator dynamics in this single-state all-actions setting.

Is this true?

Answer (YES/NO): YES